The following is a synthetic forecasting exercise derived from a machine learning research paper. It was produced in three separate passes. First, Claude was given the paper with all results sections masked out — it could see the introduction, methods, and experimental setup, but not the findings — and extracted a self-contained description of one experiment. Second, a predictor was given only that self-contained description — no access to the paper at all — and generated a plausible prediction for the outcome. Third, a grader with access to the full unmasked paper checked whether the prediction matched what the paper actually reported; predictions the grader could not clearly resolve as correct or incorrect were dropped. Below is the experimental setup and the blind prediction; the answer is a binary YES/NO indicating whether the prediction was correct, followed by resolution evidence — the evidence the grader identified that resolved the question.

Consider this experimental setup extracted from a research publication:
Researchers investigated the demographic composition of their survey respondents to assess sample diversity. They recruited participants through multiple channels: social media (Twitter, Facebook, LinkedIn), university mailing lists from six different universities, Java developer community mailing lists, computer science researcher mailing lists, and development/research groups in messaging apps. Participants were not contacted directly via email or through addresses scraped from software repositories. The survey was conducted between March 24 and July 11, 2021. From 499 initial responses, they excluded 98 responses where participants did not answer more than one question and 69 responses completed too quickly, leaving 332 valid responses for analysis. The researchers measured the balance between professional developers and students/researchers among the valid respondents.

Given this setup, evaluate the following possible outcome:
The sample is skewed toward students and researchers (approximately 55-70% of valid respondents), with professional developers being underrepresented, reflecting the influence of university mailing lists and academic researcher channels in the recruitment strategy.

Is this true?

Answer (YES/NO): NO